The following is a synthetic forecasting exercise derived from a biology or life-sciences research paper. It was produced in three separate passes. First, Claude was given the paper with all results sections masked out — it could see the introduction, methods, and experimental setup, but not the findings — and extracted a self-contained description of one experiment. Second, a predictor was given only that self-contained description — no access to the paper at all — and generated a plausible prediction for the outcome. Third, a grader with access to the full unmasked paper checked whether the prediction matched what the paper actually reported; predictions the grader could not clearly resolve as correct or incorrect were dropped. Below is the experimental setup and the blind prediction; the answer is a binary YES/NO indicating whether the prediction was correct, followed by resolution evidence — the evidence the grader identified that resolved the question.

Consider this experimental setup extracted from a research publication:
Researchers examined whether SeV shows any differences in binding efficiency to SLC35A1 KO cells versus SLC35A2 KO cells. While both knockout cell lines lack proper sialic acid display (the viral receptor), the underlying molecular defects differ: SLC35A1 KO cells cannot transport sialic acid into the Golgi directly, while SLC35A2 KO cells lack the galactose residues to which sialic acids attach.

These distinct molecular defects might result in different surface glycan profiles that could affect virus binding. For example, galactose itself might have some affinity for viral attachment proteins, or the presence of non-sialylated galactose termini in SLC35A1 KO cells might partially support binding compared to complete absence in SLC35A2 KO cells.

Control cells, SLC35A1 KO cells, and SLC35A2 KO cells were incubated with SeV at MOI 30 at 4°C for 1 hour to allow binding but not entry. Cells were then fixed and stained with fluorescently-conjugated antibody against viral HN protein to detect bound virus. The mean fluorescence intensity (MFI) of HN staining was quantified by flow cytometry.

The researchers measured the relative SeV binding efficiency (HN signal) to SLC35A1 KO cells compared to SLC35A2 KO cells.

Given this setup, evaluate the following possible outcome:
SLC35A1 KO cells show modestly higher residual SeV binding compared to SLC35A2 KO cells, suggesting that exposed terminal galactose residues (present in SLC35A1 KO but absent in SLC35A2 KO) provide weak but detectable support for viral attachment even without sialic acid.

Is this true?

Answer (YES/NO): NO